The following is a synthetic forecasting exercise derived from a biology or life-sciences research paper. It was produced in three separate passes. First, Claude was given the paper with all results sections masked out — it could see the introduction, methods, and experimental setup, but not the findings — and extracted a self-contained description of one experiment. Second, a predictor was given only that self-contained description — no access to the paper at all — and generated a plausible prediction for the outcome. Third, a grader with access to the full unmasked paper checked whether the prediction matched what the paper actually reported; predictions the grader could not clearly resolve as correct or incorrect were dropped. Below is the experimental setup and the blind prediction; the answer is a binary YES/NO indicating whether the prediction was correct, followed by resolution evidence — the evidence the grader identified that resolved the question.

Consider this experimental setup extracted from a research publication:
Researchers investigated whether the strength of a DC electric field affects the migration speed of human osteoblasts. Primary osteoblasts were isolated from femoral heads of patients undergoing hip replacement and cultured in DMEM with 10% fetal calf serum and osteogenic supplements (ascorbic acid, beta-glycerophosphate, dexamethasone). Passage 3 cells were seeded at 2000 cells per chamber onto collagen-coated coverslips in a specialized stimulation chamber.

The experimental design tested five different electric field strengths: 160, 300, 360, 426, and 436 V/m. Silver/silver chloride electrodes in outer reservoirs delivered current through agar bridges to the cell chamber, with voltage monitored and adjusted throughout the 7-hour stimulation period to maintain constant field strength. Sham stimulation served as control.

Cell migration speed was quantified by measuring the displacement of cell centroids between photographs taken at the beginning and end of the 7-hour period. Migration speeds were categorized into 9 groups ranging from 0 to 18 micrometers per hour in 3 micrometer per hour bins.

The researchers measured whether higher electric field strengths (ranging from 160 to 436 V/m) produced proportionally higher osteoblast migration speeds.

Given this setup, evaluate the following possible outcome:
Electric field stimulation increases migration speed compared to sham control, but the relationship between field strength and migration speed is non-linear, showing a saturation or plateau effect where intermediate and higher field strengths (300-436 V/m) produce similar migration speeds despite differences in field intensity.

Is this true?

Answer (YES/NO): NO